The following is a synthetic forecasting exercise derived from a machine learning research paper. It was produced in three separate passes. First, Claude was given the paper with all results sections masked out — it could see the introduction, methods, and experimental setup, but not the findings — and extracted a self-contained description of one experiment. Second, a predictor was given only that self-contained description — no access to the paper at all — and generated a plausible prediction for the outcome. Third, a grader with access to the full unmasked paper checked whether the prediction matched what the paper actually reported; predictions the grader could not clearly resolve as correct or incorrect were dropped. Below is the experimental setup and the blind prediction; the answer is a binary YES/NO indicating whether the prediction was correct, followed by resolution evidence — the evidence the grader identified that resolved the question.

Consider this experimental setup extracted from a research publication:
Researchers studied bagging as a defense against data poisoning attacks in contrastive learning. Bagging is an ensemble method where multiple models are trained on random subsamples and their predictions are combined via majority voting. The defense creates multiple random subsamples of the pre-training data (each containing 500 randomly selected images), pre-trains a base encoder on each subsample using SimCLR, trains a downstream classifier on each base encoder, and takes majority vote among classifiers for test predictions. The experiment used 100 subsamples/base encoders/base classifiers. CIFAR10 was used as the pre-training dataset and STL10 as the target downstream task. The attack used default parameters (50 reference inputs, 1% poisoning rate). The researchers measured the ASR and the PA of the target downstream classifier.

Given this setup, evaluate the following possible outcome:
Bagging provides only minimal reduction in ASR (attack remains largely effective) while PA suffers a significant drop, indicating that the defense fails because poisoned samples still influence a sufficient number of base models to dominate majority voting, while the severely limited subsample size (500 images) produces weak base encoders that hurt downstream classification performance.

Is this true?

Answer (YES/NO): NO